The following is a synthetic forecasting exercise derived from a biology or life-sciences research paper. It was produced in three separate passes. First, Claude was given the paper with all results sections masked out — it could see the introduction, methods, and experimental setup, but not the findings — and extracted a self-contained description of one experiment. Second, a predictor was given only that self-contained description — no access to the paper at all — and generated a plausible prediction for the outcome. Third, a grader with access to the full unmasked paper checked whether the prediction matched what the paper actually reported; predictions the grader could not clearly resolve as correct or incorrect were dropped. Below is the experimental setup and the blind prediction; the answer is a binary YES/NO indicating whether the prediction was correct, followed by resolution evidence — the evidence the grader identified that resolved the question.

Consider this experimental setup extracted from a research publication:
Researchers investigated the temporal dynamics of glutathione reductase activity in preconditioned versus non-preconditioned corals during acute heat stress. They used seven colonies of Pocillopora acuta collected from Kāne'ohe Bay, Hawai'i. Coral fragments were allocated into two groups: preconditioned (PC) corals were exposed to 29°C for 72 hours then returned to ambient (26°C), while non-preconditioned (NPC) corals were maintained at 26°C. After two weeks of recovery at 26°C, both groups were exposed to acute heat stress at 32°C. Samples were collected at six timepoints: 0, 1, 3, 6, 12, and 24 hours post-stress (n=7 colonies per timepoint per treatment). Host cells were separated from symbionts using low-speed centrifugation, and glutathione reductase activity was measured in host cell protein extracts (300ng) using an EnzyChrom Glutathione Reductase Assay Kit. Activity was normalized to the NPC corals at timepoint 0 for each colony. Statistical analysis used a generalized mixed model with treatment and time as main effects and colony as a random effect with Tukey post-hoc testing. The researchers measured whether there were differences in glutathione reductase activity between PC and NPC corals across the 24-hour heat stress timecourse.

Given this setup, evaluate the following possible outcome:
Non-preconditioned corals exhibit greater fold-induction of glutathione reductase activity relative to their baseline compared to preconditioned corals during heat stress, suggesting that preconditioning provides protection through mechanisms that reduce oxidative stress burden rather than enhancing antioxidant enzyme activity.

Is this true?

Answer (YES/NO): NO